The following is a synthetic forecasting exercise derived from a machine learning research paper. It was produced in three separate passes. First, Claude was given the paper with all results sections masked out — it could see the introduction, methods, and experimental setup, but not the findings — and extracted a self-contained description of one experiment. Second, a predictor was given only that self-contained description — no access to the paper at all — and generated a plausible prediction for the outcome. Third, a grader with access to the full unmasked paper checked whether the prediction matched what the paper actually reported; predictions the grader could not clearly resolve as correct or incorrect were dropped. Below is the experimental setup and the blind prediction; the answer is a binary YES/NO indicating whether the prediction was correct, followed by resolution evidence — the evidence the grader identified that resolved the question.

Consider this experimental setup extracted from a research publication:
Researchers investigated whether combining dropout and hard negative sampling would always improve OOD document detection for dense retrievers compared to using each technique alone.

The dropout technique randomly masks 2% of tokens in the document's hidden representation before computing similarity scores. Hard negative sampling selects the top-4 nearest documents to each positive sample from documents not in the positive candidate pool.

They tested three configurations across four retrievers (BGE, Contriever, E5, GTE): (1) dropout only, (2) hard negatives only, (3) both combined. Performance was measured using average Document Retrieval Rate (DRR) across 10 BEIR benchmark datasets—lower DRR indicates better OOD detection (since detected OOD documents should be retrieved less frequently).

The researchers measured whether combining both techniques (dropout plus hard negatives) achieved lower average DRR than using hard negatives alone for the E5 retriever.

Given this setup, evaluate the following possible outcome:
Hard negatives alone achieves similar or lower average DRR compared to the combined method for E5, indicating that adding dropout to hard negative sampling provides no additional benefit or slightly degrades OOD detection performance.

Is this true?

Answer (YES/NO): YES